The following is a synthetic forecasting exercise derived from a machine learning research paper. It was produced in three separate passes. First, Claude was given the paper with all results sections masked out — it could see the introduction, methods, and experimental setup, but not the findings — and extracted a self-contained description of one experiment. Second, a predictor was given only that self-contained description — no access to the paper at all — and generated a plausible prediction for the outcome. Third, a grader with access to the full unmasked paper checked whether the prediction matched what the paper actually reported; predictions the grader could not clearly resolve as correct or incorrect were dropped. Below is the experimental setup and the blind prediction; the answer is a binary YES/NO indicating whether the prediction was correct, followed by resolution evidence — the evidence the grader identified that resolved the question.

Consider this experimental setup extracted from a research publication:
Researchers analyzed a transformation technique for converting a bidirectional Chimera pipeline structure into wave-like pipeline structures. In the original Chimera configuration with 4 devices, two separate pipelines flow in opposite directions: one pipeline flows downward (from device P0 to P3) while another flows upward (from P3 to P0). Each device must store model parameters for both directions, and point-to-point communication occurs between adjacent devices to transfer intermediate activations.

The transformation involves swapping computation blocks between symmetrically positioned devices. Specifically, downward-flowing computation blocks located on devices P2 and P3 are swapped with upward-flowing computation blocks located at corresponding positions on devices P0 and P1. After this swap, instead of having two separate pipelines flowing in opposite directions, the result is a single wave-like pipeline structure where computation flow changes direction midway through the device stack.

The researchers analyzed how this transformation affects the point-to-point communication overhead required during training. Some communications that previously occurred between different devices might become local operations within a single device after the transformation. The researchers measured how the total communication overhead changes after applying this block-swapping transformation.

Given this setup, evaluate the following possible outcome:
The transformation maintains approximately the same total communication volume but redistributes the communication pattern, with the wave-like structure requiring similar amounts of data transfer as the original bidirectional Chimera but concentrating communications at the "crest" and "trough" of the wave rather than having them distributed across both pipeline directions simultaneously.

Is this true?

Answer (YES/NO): NO